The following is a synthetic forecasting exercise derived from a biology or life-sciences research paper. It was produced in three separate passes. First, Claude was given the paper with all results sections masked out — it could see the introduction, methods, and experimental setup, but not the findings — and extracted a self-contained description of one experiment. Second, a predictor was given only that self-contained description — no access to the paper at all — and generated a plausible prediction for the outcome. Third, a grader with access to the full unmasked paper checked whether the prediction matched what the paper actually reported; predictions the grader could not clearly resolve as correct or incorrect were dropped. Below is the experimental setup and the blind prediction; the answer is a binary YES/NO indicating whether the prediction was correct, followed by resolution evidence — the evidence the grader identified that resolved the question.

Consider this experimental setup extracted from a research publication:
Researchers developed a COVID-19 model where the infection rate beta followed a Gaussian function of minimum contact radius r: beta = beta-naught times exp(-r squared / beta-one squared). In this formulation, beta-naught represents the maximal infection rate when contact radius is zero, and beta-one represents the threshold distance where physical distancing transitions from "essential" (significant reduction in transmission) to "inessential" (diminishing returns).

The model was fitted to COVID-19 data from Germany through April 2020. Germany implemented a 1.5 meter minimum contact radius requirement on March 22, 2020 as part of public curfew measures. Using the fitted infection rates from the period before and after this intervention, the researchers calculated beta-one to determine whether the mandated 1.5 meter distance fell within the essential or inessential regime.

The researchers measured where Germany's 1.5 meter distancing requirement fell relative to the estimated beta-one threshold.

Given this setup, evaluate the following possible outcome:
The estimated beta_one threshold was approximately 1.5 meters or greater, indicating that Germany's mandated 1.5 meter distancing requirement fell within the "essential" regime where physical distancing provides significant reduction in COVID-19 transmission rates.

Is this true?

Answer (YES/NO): NO